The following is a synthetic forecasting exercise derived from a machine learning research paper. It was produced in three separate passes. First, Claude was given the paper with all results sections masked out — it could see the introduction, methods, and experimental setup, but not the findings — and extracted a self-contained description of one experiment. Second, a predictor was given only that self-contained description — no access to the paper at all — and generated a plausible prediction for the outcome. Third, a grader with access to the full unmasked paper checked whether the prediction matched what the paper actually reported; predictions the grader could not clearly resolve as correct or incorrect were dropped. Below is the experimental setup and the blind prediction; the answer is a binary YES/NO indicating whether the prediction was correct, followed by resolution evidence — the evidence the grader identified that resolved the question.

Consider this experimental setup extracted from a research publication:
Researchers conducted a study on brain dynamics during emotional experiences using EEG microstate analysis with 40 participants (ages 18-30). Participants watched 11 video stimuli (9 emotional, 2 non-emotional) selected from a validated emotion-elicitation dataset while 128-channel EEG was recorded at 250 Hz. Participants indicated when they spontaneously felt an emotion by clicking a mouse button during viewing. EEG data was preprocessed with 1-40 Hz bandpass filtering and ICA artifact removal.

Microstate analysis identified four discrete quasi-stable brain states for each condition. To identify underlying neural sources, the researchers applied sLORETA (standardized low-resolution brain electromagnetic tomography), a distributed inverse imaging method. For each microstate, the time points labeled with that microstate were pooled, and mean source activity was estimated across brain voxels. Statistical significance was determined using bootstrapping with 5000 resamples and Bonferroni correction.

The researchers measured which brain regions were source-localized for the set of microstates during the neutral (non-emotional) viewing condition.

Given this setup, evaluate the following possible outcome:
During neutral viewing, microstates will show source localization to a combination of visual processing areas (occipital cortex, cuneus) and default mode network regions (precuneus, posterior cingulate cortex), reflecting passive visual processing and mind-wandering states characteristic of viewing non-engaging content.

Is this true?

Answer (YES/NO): NO